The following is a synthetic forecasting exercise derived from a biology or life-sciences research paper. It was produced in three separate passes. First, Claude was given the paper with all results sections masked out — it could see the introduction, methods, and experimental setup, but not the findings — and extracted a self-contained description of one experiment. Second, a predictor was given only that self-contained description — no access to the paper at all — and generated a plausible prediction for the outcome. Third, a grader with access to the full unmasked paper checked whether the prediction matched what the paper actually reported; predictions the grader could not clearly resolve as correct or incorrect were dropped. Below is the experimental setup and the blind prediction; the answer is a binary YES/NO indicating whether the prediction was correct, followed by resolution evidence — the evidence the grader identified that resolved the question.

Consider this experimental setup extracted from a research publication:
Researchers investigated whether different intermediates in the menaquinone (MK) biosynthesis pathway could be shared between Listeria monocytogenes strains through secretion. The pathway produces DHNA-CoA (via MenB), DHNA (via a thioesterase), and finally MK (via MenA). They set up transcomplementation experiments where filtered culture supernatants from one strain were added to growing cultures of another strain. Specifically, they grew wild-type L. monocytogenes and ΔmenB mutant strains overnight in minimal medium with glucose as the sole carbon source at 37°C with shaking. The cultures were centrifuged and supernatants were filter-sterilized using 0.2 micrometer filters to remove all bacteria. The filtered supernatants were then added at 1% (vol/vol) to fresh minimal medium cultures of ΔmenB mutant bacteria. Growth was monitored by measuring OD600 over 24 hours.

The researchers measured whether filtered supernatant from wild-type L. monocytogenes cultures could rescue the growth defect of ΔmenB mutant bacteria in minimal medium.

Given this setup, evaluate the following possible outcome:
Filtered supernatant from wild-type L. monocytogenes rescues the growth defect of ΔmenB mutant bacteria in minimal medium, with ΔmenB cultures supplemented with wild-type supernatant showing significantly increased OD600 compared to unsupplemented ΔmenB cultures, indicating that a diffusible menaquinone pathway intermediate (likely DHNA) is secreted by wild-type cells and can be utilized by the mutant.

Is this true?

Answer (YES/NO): YES